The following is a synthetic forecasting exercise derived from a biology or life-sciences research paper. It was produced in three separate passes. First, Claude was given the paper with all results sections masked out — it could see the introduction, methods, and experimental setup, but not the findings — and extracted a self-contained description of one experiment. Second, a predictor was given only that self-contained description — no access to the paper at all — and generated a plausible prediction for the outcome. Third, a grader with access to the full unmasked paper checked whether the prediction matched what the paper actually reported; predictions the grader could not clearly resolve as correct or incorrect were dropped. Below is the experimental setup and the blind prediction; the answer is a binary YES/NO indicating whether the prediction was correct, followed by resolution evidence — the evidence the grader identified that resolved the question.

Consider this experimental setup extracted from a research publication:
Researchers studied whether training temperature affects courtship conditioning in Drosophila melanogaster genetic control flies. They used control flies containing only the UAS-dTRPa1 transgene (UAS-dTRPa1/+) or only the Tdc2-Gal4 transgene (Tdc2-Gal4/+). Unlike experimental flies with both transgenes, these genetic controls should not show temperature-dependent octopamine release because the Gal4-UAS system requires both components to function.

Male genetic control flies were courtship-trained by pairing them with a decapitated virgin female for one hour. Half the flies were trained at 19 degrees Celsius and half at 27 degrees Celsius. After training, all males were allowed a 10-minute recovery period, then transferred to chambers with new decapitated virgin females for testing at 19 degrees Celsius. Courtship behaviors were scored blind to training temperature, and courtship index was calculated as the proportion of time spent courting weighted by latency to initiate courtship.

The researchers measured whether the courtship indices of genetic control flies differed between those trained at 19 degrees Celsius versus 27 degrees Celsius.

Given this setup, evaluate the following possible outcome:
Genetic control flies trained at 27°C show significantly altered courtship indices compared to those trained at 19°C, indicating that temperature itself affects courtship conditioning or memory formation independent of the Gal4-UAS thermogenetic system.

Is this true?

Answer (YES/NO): NO